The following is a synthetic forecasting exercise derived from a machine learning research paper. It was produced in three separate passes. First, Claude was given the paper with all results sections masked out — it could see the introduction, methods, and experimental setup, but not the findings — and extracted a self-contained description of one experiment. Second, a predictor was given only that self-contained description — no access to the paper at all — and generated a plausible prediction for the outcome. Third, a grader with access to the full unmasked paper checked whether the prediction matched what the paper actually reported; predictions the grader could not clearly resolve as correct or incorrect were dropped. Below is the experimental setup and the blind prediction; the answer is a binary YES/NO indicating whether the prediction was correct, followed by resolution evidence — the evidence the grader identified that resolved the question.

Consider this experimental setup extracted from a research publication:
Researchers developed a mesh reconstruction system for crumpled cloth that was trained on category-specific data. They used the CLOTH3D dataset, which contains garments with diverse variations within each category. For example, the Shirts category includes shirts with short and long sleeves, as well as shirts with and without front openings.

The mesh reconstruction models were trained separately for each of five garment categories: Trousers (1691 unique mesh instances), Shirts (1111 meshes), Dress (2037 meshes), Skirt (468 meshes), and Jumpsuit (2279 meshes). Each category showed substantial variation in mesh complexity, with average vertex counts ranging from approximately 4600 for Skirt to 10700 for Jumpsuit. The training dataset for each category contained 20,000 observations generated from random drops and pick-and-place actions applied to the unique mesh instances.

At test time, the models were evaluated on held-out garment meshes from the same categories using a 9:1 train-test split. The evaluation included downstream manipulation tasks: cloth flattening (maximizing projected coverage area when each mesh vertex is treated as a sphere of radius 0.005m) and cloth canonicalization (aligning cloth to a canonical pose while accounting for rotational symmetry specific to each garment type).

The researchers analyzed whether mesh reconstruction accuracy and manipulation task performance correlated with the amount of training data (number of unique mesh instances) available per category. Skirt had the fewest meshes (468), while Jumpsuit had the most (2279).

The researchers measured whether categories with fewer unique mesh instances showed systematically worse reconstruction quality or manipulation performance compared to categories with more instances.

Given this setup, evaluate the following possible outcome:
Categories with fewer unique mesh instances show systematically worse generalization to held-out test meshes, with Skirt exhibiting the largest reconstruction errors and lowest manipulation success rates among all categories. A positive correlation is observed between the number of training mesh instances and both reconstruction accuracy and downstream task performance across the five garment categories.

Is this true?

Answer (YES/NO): NO